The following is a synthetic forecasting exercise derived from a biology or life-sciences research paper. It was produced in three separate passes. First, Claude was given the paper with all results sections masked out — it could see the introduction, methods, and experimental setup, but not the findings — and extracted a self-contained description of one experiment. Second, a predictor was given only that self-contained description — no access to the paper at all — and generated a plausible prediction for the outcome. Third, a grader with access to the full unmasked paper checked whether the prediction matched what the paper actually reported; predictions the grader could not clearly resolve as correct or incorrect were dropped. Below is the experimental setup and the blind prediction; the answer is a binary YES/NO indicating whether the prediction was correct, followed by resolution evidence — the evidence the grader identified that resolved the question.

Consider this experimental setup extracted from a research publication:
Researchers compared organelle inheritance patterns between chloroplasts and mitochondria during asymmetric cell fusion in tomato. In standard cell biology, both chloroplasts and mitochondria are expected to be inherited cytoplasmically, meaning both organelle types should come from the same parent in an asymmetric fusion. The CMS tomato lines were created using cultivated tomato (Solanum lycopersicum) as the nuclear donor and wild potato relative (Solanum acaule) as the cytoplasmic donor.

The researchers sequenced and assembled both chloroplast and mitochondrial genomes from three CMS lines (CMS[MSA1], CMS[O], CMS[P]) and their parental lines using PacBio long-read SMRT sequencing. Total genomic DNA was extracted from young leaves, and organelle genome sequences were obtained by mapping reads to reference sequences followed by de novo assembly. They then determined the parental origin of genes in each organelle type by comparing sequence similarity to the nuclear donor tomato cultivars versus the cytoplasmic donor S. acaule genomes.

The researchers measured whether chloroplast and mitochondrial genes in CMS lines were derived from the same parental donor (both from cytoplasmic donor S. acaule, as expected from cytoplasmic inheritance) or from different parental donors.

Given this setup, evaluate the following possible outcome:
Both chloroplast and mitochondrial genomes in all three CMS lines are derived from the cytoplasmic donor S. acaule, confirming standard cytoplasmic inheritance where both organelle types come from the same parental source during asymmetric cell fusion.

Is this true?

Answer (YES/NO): NO